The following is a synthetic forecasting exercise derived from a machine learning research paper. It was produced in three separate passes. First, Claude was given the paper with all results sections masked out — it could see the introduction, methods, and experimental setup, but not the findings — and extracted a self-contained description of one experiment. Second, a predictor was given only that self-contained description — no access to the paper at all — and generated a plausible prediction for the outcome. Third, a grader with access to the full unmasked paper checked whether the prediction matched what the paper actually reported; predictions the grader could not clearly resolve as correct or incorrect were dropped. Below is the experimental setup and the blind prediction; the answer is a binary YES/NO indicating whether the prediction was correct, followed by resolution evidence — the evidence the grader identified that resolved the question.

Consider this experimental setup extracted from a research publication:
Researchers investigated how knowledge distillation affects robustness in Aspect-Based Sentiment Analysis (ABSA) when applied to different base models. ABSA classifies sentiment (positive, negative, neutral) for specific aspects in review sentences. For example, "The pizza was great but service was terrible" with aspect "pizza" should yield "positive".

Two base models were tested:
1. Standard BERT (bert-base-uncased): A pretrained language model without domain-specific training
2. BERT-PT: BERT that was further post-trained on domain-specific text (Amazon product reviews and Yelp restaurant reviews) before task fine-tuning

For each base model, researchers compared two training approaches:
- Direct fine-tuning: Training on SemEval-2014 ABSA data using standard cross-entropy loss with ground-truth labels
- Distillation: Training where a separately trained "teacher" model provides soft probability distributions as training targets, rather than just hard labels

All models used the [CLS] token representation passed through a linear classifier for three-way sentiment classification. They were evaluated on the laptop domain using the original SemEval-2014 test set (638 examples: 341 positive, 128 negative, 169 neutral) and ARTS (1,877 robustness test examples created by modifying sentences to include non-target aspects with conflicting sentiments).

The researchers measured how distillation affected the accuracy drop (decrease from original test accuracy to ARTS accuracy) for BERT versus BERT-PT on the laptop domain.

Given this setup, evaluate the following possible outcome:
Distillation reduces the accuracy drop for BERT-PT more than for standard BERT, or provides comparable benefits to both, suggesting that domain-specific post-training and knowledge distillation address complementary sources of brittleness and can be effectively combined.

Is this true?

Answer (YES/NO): NO